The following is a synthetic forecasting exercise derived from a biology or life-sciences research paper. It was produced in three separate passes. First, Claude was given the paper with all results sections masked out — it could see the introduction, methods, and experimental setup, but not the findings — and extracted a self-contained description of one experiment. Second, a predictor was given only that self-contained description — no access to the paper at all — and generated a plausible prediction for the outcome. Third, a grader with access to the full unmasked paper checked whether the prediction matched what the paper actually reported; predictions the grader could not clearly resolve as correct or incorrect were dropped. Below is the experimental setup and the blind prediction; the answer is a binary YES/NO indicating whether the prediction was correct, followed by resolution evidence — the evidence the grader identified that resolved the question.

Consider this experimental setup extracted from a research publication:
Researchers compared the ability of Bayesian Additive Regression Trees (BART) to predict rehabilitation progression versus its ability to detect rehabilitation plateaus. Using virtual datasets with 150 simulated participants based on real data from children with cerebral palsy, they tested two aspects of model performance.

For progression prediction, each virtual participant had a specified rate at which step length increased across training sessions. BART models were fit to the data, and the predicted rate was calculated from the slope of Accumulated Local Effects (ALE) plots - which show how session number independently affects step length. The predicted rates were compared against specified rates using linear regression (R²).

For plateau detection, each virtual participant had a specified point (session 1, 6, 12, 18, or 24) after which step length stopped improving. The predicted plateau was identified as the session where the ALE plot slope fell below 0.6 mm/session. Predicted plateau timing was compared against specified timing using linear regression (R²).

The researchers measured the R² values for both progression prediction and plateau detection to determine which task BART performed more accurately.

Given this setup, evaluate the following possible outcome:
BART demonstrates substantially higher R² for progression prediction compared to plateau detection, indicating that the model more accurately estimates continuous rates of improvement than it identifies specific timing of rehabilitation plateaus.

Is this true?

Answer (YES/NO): NO